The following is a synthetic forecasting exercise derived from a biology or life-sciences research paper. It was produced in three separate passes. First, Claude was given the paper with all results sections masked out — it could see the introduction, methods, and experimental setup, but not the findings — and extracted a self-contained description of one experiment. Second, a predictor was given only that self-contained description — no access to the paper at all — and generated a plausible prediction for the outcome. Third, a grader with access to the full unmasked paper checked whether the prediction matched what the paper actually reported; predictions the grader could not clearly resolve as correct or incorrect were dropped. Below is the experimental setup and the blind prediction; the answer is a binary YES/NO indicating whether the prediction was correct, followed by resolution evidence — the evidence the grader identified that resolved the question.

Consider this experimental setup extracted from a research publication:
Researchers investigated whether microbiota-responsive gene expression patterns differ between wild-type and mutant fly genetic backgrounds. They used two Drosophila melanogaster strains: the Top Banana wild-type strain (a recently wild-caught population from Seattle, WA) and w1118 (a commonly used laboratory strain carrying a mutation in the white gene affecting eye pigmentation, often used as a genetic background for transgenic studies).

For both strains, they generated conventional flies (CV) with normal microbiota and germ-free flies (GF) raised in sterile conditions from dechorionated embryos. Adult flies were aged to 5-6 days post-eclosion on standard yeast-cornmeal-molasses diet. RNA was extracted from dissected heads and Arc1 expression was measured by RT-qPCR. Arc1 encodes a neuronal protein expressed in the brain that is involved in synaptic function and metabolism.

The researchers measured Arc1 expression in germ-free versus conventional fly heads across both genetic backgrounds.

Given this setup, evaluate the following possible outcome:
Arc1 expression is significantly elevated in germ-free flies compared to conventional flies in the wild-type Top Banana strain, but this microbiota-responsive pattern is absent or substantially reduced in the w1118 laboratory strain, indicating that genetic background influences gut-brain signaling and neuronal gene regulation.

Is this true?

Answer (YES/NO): NO